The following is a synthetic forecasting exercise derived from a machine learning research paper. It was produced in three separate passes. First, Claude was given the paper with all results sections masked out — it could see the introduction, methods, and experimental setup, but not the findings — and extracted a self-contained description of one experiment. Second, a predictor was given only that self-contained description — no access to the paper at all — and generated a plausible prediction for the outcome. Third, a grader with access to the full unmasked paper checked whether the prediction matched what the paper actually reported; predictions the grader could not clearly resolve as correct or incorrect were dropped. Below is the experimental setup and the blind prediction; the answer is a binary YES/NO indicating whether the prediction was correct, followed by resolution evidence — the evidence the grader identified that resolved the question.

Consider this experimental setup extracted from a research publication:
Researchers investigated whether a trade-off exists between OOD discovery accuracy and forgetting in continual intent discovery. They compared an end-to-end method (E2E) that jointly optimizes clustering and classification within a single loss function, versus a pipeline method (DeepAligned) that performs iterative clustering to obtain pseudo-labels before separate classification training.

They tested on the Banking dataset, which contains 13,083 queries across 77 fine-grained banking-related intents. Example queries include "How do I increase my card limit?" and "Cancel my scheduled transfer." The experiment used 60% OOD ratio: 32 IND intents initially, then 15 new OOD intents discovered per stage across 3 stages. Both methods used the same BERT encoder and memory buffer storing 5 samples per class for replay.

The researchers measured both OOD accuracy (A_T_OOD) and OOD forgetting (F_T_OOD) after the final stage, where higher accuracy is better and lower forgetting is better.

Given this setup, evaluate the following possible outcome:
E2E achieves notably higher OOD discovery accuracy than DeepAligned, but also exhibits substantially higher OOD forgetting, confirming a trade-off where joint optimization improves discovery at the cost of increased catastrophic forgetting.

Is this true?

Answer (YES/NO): NO